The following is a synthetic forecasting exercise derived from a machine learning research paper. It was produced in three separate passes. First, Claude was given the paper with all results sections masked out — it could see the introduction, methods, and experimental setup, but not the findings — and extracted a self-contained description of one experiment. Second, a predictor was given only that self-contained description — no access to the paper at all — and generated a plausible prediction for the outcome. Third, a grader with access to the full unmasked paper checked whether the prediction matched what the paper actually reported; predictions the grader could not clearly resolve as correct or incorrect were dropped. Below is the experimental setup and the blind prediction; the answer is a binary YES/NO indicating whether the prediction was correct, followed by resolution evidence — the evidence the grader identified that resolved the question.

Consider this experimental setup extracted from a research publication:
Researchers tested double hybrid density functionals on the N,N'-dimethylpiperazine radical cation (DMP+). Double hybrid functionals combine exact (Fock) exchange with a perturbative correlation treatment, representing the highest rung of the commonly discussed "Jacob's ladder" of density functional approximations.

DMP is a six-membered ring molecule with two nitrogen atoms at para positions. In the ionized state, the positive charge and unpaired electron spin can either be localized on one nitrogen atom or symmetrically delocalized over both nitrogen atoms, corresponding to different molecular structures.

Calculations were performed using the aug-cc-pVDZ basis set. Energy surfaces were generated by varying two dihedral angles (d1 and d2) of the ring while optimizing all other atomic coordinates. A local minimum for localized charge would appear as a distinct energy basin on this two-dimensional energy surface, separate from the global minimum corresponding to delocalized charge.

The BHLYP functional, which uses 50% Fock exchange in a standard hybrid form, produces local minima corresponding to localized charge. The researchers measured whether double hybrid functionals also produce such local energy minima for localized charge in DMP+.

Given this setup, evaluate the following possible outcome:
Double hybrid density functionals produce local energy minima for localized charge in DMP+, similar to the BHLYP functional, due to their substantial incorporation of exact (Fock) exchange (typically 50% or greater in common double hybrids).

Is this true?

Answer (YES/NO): NO